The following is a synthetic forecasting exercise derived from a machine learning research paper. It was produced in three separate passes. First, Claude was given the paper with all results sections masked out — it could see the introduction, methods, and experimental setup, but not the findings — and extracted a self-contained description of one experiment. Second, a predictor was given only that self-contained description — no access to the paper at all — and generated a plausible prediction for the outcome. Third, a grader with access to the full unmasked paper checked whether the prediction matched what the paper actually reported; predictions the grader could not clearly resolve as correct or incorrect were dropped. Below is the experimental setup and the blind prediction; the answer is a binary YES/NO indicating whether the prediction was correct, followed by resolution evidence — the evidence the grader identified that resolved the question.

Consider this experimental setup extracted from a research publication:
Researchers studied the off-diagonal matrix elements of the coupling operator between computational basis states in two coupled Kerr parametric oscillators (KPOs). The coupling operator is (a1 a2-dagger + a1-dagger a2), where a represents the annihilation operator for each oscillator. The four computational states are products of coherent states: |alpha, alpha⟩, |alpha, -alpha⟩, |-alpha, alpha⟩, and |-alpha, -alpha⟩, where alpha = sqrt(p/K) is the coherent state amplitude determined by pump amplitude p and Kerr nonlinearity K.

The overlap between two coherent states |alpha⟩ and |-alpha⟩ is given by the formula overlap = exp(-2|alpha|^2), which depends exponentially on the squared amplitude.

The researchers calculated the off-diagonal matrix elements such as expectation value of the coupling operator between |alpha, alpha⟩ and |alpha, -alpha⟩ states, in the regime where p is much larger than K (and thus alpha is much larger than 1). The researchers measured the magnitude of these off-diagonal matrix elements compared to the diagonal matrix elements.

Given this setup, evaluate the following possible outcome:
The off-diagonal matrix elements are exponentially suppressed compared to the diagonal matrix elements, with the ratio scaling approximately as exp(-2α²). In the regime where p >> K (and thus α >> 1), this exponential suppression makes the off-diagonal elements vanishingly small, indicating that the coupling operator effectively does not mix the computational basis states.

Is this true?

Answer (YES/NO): YES